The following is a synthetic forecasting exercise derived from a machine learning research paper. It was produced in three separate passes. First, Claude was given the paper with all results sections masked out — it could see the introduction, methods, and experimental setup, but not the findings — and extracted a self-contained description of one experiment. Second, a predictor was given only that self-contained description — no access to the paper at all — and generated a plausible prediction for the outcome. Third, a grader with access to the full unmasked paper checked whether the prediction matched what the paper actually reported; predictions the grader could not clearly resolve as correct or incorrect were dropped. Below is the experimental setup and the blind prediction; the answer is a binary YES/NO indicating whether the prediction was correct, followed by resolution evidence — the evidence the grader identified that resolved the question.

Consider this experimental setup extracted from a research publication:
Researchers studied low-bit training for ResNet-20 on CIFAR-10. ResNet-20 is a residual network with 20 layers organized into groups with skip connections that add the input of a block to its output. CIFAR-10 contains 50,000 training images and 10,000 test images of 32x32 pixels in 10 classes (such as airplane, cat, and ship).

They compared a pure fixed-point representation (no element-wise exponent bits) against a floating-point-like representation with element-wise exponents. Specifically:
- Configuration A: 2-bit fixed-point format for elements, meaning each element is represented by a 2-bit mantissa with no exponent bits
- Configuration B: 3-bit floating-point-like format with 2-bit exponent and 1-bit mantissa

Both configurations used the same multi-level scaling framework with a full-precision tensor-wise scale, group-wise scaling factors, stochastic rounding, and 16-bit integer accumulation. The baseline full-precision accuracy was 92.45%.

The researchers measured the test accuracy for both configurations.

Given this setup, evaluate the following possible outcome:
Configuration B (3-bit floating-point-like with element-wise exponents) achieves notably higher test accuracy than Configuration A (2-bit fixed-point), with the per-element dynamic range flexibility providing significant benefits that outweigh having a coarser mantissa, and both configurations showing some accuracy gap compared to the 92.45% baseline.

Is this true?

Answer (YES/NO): YES